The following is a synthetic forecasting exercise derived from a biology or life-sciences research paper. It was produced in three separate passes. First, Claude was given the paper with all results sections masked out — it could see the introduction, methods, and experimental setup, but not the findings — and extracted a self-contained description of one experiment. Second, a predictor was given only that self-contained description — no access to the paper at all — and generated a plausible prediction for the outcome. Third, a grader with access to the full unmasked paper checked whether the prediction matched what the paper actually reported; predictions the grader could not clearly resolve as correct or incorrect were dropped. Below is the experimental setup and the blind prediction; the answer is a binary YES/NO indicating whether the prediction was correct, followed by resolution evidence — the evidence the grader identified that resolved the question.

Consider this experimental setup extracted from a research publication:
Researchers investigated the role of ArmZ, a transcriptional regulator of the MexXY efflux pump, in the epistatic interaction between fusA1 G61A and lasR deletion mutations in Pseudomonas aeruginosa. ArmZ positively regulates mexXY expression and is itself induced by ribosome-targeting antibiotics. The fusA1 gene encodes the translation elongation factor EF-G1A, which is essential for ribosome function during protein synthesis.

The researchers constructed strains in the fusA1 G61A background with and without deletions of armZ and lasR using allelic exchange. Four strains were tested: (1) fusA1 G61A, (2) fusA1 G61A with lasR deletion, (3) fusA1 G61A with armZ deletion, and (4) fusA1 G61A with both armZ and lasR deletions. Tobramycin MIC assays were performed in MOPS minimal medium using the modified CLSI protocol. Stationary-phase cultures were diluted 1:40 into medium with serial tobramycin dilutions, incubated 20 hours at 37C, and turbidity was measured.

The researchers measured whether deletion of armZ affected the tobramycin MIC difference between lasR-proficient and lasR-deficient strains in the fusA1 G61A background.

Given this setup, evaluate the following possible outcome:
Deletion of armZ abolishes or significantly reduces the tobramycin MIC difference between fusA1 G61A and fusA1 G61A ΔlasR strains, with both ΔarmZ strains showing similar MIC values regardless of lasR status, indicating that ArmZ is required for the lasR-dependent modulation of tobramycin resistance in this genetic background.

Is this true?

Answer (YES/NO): YES